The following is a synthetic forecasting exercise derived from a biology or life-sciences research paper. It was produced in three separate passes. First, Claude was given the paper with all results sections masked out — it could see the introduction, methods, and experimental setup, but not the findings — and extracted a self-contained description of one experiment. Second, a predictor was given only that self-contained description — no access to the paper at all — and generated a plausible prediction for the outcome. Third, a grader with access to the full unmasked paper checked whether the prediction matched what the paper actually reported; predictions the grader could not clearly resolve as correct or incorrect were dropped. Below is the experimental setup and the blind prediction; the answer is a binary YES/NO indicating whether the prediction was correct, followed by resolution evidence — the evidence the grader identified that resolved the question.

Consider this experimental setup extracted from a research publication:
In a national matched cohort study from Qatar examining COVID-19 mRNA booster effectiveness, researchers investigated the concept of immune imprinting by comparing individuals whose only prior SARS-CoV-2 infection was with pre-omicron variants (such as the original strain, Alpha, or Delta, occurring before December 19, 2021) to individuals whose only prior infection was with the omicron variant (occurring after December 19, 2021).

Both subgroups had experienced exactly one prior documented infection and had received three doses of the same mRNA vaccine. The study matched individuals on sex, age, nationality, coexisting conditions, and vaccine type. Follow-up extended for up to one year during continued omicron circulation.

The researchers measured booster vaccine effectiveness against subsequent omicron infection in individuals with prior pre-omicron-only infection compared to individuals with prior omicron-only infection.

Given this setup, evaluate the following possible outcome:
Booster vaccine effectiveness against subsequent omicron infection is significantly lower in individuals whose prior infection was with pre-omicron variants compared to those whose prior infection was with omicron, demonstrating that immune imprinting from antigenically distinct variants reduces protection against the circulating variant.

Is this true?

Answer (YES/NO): NO